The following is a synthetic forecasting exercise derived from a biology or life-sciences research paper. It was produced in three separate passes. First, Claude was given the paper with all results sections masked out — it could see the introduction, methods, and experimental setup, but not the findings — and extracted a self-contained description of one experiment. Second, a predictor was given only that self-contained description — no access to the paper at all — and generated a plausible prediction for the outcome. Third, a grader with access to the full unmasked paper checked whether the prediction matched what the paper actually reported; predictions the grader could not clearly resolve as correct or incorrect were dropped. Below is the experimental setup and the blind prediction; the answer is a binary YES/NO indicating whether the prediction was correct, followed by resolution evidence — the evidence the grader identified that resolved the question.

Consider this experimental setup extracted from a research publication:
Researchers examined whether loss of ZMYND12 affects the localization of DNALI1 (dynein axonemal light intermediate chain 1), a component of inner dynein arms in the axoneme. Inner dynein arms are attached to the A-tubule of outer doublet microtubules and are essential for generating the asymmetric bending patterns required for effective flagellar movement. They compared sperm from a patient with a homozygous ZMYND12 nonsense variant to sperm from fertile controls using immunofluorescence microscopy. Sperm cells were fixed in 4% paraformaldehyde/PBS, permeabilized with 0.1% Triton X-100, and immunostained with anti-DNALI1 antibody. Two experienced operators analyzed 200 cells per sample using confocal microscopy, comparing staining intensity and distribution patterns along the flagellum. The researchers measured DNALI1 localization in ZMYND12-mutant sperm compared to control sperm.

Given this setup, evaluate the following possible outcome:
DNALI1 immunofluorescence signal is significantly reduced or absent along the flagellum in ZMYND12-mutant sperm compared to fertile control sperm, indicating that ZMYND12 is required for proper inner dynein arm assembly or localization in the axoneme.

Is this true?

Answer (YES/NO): YES